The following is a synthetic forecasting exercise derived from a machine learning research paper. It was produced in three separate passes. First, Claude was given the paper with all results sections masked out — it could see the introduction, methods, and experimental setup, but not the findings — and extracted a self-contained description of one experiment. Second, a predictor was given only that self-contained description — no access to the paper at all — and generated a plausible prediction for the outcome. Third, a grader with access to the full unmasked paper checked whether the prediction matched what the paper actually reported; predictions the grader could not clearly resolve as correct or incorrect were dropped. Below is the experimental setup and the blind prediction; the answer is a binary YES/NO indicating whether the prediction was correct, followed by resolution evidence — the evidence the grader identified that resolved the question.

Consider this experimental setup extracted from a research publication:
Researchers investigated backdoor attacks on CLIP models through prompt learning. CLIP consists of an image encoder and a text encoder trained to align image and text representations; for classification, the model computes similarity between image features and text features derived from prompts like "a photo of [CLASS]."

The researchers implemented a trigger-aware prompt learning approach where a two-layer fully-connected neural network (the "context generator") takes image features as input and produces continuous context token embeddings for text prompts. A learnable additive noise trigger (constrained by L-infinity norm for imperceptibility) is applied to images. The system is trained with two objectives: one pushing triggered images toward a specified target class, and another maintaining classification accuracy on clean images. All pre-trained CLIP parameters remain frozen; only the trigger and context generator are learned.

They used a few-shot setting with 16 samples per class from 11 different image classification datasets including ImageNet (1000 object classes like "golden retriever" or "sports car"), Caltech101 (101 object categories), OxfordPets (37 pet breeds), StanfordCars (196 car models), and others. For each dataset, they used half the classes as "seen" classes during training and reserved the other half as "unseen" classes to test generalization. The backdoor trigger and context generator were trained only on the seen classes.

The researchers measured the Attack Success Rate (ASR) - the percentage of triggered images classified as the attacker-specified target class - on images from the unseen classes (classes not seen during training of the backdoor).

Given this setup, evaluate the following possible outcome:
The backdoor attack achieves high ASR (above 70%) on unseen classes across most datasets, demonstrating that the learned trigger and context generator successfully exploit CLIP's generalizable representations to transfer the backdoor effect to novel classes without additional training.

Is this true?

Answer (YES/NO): YES